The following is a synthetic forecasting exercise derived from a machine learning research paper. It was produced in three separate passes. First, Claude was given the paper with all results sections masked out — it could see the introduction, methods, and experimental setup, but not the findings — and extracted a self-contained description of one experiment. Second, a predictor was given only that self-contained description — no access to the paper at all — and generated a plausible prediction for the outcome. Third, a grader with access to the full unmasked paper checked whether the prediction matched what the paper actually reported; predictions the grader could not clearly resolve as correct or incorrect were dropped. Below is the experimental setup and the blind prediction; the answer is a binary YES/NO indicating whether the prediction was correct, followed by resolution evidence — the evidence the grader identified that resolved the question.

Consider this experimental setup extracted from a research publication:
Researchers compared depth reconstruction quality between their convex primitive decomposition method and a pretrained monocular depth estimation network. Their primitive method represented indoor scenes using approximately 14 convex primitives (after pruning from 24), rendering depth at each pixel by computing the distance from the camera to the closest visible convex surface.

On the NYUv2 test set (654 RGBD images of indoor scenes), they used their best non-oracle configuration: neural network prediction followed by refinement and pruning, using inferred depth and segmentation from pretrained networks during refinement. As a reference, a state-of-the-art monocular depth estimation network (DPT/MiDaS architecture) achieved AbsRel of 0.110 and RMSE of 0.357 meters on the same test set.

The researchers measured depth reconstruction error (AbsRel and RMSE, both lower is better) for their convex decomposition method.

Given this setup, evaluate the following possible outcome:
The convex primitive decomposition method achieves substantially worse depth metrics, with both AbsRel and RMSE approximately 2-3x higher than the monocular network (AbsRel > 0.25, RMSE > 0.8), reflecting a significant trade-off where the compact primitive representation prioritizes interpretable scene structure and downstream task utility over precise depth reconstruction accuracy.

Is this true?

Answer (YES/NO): NO